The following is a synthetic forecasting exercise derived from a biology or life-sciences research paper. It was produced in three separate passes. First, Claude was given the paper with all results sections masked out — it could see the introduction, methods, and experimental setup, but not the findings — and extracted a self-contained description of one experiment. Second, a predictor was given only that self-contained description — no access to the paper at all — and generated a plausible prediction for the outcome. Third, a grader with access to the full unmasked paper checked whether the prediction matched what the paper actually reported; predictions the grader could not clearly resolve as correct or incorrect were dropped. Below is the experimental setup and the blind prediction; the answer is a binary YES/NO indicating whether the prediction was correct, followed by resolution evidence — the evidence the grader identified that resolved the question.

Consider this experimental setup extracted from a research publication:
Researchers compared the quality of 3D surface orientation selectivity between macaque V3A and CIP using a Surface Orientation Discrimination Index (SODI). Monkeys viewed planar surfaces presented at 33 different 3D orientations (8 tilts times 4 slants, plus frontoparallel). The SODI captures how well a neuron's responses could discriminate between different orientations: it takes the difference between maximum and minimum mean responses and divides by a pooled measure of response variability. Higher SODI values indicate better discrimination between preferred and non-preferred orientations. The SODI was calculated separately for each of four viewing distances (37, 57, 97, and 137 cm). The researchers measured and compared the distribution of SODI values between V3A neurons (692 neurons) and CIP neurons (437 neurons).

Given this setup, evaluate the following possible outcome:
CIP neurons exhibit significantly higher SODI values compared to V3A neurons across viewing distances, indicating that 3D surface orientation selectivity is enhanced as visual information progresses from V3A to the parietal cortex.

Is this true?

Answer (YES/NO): NO